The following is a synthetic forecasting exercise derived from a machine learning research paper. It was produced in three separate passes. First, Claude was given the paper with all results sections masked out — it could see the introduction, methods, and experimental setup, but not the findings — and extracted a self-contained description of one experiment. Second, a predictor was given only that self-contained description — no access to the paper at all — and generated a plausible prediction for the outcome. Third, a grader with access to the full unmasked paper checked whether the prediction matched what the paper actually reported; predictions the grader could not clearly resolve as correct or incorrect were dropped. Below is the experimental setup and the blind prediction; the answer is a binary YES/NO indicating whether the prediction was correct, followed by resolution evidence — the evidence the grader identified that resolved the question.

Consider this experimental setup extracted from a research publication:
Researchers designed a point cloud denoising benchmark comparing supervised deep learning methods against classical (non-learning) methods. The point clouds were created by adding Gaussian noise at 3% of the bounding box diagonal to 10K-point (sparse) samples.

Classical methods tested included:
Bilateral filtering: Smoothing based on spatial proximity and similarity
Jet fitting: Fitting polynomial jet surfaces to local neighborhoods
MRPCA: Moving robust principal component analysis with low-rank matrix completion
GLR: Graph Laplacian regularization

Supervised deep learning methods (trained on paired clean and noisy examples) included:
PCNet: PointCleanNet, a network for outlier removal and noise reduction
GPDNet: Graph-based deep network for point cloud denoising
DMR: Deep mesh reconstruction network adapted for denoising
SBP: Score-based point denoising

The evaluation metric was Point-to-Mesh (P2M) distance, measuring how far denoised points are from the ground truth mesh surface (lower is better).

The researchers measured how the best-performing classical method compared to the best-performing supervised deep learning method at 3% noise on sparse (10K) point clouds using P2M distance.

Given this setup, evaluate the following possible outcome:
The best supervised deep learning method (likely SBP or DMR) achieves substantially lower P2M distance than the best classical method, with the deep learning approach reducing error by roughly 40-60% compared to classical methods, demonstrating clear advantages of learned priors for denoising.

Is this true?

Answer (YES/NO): NO